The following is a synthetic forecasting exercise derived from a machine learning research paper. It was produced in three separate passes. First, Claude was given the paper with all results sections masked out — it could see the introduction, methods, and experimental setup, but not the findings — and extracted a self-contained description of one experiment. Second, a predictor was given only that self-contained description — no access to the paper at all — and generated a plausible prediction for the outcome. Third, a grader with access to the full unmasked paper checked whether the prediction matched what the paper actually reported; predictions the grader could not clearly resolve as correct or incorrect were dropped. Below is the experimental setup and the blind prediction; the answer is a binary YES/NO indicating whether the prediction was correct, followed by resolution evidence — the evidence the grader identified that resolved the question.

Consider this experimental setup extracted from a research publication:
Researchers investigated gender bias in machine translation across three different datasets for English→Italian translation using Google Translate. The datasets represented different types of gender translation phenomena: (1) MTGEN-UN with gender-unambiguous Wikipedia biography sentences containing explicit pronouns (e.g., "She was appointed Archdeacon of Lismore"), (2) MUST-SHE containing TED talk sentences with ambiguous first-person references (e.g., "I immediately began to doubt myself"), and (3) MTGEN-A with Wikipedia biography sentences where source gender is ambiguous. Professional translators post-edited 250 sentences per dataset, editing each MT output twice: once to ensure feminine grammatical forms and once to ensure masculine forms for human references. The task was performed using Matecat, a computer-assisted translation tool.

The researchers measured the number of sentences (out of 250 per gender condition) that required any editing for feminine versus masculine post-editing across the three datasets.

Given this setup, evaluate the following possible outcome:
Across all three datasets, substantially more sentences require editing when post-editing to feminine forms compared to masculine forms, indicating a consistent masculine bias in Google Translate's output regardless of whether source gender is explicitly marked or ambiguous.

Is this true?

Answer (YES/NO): YES